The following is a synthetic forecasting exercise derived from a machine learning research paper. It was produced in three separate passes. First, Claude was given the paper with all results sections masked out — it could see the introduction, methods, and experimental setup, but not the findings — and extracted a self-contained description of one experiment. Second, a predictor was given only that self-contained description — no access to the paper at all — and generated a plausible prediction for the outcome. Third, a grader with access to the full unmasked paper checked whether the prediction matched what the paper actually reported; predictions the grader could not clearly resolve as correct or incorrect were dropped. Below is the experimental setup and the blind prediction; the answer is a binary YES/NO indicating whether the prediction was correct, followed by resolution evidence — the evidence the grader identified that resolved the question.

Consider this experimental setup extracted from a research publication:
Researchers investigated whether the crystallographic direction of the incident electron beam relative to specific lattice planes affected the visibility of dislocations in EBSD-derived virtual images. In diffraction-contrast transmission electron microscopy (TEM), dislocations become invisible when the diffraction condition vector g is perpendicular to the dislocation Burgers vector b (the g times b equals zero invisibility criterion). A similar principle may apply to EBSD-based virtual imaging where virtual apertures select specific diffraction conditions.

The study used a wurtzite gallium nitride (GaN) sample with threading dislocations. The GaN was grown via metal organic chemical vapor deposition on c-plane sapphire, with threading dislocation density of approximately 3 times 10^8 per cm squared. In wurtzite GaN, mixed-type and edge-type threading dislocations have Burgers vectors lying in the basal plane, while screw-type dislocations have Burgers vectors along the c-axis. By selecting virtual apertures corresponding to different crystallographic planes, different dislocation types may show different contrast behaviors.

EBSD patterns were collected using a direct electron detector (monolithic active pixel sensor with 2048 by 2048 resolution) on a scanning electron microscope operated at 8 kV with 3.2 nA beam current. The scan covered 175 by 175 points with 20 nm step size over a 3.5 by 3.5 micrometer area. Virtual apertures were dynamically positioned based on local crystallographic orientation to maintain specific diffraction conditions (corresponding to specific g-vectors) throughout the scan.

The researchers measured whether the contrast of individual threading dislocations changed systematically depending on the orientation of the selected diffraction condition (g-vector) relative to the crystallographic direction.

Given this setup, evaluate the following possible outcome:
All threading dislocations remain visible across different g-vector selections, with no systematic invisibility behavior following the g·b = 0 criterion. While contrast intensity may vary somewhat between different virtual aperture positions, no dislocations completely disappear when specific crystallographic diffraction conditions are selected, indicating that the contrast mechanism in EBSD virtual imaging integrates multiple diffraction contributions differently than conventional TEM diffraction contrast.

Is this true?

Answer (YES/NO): NO